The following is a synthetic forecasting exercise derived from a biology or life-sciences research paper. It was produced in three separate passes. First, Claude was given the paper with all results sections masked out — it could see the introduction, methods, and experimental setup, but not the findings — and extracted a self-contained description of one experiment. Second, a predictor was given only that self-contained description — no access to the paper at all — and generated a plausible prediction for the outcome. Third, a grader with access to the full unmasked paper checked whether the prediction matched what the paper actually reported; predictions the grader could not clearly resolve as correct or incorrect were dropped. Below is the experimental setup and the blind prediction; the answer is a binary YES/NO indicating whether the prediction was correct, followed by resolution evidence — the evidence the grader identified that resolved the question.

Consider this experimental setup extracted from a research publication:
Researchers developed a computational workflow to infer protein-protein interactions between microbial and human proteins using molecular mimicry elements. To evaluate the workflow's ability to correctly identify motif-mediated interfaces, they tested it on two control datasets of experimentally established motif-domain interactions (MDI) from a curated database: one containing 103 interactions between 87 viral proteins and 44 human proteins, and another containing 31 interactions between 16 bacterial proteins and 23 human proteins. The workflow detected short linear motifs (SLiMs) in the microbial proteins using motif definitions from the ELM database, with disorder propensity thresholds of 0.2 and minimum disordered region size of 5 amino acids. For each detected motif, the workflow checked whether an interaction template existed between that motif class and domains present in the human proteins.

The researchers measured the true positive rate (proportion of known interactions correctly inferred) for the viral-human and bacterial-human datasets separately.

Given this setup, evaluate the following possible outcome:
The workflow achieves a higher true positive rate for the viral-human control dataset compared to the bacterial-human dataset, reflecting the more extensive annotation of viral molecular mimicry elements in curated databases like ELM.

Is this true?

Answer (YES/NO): YES